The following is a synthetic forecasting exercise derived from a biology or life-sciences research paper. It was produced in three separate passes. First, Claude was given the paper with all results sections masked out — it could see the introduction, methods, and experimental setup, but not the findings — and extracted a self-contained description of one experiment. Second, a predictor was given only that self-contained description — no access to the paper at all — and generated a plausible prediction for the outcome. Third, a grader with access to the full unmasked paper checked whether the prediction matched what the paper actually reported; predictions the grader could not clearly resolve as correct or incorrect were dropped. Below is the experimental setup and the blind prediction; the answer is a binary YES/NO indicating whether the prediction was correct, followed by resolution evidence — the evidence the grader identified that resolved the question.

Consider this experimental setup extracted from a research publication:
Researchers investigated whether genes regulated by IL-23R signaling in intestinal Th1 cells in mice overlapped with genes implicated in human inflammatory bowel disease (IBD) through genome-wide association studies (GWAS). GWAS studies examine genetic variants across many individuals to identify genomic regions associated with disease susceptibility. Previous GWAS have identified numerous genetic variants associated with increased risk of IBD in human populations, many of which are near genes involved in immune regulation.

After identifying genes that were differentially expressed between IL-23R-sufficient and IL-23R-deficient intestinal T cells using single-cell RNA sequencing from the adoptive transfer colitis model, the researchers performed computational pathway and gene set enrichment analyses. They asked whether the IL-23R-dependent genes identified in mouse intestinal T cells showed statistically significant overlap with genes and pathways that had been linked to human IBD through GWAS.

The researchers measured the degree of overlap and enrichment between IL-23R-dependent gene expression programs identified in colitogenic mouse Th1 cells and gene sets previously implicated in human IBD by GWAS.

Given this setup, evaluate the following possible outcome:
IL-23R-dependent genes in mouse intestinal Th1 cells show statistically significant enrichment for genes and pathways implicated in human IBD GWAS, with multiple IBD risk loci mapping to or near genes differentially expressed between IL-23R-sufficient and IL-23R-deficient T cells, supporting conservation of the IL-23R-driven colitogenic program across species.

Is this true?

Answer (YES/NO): NO